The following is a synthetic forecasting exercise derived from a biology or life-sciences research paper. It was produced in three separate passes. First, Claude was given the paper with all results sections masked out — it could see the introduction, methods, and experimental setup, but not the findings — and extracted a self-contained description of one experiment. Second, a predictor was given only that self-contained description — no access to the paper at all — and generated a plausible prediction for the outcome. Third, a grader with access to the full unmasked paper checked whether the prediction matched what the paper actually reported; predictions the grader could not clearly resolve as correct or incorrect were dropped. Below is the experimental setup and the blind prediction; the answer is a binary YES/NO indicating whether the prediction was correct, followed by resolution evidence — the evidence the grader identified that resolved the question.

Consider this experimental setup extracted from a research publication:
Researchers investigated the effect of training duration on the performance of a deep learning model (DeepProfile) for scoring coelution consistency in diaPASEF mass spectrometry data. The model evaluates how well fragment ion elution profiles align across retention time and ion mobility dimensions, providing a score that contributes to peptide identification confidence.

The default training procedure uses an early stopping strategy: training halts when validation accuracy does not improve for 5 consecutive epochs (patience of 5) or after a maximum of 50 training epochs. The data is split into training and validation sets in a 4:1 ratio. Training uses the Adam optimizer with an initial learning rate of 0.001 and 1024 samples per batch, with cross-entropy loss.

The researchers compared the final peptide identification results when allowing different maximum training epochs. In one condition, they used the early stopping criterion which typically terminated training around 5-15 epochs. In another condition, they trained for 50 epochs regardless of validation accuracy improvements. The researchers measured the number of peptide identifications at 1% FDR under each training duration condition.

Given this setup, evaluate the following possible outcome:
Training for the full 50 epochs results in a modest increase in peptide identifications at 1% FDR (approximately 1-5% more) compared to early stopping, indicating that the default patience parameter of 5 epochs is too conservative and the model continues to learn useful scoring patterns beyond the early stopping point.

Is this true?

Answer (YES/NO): NO